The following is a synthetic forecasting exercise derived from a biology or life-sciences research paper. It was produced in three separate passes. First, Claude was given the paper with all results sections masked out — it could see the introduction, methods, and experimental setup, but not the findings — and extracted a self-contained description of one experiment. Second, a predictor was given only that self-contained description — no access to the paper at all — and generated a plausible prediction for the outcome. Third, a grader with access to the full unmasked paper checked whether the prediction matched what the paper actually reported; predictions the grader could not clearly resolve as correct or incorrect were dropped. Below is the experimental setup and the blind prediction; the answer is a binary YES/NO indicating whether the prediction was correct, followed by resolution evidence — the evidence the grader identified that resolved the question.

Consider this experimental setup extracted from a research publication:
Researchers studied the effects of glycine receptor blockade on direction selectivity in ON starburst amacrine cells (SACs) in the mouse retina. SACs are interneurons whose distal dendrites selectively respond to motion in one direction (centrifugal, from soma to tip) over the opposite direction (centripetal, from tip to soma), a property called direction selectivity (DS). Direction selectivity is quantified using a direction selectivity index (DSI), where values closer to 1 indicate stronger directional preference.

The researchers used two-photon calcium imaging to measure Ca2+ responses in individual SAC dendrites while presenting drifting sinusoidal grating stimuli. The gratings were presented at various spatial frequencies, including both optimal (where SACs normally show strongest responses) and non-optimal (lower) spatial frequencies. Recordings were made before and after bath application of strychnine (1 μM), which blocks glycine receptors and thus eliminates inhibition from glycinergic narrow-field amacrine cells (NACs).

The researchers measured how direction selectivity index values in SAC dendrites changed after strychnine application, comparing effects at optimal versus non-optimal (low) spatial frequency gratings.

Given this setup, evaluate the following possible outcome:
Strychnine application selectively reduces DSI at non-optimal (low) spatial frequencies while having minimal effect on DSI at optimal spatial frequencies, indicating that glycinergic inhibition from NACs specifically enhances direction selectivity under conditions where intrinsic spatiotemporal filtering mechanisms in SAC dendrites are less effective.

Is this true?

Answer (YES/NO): NO